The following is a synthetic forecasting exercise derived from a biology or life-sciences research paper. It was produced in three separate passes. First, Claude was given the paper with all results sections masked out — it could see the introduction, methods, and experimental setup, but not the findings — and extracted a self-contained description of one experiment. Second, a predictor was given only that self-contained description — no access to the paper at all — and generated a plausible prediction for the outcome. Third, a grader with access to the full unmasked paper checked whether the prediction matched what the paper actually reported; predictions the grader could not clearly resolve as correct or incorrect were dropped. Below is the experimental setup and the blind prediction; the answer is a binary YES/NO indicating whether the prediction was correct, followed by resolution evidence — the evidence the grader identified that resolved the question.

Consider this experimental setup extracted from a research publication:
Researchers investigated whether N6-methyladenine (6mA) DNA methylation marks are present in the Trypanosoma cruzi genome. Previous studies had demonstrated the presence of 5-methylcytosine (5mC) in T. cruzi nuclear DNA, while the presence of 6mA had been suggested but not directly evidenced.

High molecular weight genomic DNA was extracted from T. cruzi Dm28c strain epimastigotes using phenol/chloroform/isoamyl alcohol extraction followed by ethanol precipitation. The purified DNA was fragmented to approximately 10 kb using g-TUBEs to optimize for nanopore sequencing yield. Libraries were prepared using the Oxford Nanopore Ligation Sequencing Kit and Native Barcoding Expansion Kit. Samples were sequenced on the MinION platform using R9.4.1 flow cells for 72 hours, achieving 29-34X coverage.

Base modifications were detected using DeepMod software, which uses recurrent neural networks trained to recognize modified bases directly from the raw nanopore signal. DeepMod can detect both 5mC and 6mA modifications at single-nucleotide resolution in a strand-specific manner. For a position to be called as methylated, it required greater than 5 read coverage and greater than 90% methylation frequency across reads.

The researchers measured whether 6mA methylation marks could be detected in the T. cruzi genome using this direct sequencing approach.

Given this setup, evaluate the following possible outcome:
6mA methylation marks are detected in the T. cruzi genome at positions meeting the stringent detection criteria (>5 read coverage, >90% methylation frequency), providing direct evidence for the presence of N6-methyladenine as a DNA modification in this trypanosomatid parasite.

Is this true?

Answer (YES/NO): YES